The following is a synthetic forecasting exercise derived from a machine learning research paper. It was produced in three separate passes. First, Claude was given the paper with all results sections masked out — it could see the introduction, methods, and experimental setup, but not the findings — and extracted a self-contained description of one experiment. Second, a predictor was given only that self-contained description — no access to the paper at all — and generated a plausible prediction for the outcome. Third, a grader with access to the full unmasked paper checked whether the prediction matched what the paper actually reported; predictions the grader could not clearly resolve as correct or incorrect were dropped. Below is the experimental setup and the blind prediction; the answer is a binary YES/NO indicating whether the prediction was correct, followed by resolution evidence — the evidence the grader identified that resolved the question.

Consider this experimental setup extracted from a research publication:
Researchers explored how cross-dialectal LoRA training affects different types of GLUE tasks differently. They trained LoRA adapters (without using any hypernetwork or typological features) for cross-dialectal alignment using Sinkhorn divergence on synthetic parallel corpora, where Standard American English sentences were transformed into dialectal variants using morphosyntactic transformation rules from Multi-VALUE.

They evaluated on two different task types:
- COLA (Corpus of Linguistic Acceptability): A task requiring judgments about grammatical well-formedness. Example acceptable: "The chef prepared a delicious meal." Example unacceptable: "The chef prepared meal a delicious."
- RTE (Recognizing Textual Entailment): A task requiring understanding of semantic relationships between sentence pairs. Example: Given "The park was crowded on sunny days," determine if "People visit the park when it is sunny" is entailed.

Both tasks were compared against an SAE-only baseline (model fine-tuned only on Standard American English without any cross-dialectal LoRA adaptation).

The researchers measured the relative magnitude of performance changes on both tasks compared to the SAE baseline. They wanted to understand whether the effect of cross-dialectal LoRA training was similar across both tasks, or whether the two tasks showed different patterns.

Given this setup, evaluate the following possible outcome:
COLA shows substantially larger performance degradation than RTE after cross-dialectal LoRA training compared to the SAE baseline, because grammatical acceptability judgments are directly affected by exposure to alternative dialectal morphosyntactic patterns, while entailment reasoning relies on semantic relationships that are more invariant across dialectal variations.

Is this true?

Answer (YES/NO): YES